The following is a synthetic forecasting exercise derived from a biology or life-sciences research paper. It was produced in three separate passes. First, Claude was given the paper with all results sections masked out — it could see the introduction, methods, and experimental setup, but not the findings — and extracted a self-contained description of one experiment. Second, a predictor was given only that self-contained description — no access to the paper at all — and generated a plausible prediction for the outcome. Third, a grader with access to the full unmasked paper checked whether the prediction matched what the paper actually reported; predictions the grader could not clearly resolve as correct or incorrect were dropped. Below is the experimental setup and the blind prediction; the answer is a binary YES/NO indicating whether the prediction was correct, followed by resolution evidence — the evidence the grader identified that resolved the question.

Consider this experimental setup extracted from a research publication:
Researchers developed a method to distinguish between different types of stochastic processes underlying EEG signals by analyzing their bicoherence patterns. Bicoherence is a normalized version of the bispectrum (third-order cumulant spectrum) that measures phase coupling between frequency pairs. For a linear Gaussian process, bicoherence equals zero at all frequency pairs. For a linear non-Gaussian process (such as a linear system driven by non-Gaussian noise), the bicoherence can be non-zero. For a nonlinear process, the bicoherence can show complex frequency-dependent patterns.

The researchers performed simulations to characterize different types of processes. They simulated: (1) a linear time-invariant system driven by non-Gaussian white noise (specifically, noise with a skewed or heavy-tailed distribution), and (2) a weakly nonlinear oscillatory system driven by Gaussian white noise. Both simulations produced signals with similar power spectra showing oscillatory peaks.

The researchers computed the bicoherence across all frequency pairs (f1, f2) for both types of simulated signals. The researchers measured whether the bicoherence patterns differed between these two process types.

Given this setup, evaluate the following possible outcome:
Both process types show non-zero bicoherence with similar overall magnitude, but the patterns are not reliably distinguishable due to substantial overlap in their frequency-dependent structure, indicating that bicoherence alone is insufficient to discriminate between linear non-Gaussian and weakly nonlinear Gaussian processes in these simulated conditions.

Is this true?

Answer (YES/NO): NO